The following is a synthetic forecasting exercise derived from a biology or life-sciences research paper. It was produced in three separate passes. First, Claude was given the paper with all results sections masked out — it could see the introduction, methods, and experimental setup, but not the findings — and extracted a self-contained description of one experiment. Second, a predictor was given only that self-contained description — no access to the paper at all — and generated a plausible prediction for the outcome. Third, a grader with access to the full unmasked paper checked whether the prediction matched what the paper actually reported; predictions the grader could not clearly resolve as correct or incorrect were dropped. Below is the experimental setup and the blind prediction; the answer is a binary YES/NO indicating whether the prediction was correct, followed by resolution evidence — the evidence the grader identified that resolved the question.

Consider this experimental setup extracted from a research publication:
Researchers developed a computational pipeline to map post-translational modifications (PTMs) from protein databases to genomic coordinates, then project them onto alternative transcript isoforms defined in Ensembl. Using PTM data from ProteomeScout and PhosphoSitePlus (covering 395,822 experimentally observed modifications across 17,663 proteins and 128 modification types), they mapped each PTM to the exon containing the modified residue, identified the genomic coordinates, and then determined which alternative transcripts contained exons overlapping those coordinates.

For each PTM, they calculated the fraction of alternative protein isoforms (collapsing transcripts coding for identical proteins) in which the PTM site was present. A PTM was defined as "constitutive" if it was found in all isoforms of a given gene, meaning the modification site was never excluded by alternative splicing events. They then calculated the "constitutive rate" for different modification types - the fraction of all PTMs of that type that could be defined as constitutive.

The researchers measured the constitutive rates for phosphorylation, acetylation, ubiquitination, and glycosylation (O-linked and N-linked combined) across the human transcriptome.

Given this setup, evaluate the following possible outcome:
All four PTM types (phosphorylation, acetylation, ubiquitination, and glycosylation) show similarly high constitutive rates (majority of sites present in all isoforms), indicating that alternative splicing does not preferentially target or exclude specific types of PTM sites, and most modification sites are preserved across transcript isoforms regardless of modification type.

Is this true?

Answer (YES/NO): NO